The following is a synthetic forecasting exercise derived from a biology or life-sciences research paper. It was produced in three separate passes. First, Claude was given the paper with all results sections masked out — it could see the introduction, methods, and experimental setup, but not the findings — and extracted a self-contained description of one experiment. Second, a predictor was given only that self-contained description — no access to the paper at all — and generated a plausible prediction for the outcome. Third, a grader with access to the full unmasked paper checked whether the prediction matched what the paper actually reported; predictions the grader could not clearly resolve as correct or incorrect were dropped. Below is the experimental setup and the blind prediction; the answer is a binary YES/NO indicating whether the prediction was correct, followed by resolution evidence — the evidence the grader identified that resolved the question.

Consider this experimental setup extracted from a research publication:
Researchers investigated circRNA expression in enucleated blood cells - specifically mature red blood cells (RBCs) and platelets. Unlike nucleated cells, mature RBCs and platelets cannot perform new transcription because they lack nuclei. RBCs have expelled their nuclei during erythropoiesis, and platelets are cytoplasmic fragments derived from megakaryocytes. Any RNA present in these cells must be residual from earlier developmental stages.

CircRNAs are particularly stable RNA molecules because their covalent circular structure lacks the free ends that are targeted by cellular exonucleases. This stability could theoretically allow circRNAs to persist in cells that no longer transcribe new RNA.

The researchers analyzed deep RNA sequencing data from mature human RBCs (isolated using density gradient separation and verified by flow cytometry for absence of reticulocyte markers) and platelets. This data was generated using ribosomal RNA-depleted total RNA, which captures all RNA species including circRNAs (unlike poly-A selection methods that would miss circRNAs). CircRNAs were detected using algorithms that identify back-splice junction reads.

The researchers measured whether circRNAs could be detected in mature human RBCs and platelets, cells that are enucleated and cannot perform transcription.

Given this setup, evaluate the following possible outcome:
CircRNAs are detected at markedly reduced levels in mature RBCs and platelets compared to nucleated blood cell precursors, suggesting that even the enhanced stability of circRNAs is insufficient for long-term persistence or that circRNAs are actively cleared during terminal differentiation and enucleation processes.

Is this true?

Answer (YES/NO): NO